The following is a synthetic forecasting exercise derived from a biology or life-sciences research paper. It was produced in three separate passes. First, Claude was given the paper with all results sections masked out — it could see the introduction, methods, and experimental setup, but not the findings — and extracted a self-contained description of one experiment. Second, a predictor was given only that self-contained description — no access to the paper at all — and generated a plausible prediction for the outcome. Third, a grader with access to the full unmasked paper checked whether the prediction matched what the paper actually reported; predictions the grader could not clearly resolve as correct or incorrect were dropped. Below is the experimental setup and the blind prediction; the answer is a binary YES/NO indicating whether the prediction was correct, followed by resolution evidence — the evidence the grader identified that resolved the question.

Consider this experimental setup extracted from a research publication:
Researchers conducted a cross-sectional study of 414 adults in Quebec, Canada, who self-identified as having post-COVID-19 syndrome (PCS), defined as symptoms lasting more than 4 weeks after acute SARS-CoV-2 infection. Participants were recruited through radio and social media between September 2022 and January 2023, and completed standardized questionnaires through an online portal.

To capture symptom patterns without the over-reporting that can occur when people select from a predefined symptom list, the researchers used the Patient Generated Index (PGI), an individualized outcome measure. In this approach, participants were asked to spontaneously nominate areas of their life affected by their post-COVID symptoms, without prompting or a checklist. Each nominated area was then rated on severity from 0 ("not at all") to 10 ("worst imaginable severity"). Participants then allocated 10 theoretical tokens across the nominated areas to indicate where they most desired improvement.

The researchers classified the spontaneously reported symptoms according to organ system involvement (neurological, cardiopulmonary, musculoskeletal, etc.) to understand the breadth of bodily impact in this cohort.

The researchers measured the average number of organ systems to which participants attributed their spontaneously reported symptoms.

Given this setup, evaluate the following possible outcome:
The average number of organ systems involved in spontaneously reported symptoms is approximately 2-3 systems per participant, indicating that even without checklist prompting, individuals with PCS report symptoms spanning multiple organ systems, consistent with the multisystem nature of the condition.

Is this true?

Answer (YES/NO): NO